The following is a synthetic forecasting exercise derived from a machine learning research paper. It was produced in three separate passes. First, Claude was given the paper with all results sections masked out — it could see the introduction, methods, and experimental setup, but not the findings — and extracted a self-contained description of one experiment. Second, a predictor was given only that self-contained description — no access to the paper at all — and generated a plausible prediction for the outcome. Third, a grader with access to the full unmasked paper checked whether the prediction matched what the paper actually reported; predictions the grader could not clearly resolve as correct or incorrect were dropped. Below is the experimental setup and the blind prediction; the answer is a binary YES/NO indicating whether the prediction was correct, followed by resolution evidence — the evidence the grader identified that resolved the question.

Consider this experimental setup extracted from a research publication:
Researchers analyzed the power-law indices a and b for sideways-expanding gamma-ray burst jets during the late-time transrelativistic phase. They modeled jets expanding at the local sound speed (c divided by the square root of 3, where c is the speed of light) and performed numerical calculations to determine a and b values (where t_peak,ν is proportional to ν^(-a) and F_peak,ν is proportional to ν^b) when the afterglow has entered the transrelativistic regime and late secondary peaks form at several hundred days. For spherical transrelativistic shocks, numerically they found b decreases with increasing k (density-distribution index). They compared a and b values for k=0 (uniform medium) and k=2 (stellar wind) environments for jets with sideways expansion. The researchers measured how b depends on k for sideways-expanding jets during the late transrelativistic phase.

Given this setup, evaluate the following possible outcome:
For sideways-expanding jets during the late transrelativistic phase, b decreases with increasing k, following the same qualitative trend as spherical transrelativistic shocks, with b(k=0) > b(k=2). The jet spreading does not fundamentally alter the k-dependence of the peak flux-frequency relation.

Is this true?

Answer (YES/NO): NO